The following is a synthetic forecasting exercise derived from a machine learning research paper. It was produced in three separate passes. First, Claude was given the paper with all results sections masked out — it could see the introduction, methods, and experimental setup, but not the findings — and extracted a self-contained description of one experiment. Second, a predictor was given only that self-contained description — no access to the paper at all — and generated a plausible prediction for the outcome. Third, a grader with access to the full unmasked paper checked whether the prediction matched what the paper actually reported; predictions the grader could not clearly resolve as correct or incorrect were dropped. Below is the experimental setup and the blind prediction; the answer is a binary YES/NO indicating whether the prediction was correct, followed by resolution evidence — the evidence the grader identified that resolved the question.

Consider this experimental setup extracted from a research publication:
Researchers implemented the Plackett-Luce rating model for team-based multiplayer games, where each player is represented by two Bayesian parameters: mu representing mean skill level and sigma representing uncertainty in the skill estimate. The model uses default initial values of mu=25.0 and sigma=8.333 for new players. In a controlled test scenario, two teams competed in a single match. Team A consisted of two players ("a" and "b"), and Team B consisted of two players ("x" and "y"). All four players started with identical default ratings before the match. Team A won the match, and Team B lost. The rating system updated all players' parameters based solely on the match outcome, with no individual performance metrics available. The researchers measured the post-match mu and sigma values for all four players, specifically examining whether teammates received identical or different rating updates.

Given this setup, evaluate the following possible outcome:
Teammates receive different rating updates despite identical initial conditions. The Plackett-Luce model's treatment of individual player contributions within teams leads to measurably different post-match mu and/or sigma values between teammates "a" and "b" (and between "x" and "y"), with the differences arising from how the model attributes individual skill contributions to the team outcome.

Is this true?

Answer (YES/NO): NO